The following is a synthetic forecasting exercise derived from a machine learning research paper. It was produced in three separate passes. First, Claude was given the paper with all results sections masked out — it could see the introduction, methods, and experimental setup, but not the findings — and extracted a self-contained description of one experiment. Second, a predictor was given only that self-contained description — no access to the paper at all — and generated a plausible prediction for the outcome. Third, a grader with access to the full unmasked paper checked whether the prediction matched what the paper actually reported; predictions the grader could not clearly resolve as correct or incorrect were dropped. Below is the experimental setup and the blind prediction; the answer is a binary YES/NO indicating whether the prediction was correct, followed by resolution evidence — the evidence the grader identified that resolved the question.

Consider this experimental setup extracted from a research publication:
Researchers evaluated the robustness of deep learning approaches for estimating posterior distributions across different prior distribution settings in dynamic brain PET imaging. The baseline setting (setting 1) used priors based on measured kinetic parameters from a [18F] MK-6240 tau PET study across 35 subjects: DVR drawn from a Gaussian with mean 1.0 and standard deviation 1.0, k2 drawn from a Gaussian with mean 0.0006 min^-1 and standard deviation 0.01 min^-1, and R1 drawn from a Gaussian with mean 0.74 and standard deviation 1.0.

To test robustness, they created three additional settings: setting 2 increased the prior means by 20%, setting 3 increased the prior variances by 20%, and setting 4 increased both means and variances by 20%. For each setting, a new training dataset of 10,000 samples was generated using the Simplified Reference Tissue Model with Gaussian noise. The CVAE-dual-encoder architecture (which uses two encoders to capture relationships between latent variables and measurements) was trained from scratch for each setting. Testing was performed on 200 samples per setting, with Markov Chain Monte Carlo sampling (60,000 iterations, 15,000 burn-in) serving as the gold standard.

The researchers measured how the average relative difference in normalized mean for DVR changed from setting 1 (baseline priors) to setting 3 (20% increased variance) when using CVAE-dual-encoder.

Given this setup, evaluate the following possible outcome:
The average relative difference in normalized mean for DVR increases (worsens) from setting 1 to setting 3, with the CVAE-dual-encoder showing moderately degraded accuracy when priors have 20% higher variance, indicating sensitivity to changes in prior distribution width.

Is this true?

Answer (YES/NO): NO